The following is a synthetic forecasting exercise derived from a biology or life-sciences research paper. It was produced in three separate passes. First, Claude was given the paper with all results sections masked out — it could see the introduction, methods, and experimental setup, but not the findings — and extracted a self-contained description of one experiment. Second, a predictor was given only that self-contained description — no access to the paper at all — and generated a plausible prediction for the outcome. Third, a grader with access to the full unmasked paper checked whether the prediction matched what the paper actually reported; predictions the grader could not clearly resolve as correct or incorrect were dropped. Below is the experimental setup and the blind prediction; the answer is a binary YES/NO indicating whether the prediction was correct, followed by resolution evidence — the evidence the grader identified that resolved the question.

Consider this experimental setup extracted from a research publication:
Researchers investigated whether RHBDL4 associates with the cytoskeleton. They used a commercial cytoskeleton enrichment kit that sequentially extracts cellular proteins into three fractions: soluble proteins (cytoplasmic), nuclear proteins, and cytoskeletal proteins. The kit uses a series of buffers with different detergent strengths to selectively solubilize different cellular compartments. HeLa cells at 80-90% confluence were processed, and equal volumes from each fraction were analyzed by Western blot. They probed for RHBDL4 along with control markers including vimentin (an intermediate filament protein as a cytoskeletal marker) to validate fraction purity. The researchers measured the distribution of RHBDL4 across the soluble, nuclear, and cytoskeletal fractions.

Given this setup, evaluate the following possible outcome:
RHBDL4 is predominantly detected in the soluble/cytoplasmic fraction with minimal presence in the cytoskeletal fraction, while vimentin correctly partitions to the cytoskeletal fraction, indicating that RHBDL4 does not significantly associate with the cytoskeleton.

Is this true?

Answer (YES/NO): NO